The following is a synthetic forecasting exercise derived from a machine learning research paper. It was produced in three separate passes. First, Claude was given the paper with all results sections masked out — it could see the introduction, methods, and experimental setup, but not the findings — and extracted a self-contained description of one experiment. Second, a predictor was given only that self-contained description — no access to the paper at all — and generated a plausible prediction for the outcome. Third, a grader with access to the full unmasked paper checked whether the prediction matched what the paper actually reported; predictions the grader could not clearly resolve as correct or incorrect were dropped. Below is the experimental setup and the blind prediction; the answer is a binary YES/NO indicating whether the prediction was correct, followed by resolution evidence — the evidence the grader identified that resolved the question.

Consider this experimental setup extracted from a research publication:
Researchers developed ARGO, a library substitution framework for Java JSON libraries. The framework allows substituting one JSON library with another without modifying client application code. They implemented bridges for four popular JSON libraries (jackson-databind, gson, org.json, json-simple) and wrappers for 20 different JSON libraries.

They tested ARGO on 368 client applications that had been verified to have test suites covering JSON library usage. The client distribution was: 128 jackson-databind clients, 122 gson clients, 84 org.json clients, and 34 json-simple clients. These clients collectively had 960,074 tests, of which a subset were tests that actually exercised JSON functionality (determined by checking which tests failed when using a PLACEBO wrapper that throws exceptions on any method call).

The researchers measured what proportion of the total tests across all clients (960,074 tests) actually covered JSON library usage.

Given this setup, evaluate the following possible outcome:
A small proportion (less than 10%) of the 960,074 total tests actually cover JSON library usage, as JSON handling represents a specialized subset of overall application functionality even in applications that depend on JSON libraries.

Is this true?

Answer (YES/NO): NO